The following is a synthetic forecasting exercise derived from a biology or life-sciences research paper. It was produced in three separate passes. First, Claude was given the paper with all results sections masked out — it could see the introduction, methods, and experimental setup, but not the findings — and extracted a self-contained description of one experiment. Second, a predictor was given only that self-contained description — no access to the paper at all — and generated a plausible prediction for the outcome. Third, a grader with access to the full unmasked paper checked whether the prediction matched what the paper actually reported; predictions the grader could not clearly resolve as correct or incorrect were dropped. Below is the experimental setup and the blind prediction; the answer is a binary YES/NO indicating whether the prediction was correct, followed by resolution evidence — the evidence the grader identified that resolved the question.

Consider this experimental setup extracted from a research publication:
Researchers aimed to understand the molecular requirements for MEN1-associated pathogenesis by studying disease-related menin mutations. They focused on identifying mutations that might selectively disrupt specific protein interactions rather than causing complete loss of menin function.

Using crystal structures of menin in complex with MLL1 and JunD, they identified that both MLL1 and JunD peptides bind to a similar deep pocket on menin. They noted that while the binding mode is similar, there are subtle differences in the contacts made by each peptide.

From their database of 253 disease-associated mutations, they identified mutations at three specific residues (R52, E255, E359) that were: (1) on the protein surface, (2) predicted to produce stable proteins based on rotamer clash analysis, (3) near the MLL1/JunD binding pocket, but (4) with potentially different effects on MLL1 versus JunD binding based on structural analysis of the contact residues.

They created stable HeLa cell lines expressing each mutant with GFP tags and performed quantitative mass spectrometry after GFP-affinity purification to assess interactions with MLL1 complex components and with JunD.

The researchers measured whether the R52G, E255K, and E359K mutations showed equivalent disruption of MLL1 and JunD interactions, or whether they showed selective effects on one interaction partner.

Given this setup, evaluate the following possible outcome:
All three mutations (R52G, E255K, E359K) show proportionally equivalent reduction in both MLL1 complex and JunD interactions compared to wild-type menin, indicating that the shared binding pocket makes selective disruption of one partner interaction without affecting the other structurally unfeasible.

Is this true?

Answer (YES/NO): NO